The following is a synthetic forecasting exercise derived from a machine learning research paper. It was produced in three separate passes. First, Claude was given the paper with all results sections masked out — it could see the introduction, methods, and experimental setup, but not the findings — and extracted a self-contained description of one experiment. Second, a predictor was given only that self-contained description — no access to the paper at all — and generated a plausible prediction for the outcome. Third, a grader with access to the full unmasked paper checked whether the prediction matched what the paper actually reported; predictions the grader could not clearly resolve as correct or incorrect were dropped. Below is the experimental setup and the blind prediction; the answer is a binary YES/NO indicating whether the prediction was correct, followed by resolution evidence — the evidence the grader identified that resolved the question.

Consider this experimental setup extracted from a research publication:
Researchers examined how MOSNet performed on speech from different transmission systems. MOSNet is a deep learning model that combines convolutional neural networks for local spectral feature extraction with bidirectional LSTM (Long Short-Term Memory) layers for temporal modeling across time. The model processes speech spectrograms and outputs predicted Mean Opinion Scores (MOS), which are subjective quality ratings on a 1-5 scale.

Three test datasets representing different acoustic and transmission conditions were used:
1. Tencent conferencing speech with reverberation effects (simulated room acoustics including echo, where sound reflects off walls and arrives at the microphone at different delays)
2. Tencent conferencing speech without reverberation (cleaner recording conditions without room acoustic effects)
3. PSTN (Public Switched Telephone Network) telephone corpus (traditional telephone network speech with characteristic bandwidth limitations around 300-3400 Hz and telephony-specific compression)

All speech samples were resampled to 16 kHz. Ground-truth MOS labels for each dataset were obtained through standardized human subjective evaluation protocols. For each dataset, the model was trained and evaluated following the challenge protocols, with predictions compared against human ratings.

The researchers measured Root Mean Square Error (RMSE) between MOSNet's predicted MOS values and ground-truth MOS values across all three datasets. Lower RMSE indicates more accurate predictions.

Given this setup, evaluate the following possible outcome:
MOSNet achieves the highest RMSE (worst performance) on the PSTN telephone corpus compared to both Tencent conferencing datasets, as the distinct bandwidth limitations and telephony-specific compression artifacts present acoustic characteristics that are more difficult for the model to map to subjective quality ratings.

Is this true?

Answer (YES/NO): YES